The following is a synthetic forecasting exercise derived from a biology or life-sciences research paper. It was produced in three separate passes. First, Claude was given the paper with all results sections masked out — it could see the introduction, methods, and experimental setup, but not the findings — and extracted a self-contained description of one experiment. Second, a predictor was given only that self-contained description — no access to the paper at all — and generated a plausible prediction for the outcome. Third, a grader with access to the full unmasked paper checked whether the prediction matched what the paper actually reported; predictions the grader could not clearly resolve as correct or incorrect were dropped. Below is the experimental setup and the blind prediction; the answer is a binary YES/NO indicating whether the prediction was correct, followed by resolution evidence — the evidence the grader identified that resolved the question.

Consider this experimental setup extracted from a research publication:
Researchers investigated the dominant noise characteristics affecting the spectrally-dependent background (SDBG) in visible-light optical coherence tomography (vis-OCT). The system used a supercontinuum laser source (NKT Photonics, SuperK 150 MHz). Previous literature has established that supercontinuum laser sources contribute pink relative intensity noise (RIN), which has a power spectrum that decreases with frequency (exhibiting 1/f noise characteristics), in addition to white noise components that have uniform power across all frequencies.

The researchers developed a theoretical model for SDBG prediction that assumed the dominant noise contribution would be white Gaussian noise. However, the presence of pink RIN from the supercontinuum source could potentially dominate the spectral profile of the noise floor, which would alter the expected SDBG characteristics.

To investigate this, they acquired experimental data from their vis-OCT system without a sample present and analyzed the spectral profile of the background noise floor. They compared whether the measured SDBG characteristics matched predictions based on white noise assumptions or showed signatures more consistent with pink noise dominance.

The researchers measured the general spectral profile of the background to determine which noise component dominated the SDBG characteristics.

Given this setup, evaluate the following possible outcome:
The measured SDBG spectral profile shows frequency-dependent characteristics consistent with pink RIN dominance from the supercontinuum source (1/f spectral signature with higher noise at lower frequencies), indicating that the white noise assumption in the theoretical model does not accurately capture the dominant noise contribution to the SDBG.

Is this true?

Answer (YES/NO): NO